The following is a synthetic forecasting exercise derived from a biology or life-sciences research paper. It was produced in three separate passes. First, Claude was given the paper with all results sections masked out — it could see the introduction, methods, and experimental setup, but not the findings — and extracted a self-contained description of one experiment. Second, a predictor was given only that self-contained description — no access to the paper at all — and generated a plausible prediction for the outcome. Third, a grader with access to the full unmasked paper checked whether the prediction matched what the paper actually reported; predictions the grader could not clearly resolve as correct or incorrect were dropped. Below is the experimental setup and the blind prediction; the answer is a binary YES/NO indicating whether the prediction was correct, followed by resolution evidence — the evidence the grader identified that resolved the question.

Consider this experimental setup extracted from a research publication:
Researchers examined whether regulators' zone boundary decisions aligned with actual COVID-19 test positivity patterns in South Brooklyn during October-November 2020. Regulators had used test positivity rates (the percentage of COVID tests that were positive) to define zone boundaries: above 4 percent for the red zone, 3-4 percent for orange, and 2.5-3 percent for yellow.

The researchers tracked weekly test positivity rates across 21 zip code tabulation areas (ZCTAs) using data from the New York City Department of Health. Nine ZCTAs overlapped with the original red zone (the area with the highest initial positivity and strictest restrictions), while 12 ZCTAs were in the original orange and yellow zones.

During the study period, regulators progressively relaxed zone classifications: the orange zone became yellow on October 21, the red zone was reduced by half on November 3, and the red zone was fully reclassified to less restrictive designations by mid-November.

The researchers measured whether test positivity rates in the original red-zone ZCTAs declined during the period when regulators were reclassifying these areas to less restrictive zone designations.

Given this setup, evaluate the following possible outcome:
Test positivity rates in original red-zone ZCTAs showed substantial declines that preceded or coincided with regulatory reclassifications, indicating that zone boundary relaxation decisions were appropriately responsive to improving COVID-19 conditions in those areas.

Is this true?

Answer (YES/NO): NO